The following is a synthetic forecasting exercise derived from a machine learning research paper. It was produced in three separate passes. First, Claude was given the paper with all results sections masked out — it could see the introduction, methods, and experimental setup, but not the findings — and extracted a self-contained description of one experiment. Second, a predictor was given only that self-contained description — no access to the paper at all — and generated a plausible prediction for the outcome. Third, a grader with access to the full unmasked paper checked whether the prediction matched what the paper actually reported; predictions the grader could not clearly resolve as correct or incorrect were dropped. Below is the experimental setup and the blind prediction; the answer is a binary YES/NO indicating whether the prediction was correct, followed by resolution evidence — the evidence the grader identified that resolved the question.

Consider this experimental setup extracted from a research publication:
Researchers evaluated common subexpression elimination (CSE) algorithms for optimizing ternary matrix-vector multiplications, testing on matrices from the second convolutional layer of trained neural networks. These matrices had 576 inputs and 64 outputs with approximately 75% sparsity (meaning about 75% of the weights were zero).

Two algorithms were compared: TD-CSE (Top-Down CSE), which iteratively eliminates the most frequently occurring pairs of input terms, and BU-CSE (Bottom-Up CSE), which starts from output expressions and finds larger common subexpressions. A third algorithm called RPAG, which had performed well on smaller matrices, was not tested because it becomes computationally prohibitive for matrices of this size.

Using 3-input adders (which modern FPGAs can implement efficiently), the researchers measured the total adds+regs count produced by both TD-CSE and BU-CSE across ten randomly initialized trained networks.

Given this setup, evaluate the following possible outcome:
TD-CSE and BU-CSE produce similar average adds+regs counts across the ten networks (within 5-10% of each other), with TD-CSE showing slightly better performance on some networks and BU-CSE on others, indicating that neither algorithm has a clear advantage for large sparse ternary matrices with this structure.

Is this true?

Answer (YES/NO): NO